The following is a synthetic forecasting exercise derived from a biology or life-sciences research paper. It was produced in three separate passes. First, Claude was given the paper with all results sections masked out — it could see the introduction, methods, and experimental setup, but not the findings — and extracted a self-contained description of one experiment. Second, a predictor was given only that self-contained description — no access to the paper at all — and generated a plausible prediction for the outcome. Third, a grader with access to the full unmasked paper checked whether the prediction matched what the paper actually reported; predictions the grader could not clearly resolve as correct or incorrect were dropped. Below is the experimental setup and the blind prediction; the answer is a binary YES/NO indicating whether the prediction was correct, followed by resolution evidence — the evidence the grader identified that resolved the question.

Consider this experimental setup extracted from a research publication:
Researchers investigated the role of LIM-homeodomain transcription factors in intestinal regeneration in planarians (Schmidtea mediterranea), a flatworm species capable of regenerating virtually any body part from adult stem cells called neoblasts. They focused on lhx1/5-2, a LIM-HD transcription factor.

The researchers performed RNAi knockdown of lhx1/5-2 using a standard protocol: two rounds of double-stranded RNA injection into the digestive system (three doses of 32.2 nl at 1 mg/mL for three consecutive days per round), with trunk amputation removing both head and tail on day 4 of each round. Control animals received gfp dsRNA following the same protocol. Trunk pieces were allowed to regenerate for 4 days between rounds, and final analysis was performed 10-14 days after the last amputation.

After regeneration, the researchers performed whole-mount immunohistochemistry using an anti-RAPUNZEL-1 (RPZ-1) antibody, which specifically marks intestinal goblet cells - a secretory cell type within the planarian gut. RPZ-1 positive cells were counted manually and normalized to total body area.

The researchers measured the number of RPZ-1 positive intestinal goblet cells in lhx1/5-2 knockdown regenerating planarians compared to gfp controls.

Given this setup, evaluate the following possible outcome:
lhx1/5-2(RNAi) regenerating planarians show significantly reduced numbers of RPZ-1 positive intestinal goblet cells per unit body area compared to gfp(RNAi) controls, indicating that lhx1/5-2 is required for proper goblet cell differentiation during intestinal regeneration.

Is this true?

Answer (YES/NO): YES